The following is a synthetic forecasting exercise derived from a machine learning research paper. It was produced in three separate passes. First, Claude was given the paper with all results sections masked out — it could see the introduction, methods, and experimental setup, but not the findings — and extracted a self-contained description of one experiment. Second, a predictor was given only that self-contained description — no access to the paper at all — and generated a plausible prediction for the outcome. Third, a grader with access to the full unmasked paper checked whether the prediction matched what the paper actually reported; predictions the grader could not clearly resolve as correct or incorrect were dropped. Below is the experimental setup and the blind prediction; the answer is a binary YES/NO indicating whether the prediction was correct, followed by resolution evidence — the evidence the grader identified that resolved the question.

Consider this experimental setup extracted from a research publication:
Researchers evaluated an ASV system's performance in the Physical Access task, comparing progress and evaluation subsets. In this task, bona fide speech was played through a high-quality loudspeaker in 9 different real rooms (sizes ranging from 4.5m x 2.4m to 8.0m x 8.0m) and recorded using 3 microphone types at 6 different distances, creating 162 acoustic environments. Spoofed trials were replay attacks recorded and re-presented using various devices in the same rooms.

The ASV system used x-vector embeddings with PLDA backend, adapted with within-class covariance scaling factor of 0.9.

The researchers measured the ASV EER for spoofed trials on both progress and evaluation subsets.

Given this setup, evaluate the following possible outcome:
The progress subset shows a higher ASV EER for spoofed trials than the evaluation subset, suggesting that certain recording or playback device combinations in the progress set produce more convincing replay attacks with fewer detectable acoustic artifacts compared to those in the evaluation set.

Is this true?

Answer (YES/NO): YES